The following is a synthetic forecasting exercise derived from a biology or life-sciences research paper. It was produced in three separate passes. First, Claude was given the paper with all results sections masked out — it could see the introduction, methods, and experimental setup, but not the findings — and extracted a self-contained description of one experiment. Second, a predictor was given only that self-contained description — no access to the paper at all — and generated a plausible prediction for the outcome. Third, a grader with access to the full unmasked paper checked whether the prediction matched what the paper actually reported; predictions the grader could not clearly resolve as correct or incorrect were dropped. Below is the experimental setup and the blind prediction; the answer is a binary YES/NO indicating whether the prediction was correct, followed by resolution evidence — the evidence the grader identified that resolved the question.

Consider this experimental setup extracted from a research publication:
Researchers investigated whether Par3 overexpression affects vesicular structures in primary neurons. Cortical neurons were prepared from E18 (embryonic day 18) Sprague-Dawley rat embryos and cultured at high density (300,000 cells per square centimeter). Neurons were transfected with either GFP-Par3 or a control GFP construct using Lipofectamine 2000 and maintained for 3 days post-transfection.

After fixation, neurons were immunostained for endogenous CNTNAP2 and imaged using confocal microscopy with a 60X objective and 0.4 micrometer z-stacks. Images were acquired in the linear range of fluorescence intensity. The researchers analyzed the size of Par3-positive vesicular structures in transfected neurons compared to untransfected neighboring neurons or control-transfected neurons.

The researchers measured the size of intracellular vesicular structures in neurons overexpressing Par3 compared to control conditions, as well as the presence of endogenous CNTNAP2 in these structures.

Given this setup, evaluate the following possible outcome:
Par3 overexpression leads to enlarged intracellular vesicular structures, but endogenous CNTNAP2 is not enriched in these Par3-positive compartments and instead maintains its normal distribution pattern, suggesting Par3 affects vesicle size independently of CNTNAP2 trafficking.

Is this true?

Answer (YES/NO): NO